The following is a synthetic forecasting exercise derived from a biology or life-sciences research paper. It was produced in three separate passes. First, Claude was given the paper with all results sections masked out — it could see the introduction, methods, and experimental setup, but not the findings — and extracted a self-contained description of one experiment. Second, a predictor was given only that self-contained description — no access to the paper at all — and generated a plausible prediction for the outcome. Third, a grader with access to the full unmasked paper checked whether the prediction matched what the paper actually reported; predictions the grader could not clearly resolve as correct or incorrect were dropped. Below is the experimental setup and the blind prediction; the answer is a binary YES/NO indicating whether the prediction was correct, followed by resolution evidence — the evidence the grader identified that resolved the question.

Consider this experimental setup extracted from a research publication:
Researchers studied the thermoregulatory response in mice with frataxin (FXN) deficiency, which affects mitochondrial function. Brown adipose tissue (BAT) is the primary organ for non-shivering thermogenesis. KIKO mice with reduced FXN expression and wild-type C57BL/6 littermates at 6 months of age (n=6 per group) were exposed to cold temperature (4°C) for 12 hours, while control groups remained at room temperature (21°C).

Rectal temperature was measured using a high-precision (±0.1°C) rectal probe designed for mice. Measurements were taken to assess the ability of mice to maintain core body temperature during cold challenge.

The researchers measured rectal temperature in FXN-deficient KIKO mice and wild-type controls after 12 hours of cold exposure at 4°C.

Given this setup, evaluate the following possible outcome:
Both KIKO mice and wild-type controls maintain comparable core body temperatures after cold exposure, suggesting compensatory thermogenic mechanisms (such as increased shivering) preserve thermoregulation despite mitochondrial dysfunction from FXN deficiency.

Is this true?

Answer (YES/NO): NO